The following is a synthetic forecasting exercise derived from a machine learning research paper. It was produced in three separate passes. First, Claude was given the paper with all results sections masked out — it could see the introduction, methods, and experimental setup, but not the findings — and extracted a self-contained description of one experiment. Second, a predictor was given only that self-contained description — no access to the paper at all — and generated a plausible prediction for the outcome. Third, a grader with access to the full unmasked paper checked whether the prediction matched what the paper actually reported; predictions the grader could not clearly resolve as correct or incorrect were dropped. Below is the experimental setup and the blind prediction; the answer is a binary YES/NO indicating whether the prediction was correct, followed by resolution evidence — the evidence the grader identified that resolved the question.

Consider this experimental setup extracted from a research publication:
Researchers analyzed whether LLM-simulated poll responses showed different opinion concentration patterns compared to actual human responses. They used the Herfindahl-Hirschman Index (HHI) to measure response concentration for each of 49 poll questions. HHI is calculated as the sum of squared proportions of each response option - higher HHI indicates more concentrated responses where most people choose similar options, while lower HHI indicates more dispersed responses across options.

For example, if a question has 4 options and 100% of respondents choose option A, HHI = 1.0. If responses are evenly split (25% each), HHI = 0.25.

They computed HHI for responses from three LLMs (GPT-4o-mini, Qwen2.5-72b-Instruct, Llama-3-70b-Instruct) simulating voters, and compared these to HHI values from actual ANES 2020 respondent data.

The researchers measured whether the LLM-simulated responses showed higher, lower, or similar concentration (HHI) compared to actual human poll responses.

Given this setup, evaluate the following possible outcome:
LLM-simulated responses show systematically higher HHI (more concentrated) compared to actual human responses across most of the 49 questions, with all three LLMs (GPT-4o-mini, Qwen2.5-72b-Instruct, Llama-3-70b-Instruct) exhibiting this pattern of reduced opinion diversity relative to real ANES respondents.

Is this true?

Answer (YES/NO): YES